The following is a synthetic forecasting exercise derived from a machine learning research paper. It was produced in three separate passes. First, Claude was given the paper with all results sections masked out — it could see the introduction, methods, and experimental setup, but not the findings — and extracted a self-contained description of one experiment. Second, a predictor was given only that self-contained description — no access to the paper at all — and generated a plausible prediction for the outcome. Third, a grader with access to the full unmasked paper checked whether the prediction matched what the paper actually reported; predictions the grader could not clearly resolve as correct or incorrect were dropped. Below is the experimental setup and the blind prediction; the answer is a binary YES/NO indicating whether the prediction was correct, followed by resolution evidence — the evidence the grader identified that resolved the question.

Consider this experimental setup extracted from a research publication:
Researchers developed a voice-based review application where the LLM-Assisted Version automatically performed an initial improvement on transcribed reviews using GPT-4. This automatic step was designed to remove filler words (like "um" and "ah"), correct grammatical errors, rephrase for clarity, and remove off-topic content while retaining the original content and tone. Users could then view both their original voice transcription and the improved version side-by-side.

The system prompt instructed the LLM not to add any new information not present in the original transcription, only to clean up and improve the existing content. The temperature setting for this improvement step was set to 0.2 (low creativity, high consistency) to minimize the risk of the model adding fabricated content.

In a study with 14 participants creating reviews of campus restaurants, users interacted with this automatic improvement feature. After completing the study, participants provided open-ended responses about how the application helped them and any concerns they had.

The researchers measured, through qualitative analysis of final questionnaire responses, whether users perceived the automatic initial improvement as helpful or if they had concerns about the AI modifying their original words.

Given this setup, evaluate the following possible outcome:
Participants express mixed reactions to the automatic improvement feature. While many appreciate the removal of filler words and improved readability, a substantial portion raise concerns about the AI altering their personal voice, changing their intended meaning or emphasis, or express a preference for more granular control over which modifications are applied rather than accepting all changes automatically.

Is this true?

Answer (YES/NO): NO